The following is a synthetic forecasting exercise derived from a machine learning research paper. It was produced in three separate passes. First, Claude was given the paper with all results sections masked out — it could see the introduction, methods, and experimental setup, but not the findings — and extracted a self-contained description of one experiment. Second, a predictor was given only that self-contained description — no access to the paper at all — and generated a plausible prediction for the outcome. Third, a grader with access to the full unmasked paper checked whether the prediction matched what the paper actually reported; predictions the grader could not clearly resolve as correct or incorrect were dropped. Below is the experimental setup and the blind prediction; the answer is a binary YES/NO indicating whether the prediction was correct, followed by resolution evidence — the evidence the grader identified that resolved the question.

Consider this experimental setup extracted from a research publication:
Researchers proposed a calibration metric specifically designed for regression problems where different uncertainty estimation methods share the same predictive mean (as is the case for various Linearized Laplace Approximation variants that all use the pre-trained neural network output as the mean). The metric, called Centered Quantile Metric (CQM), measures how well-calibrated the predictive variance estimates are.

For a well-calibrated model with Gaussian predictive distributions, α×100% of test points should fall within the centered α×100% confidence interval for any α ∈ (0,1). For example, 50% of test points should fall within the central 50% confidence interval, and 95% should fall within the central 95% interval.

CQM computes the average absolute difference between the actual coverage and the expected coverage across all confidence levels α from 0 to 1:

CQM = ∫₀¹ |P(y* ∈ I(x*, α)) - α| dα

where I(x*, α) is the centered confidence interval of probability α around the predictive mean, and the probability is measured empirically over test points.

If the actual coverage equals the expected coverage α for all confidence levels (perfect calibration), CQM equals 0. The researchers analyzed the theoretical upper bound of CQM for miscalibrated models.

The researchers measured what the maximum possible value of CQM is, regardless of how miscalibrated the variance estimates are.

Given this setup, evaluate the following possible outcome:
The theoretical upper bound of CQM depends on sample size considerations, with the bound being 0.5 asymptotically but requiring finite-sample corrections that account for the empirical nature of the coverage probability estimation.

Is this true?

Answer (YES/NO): NO